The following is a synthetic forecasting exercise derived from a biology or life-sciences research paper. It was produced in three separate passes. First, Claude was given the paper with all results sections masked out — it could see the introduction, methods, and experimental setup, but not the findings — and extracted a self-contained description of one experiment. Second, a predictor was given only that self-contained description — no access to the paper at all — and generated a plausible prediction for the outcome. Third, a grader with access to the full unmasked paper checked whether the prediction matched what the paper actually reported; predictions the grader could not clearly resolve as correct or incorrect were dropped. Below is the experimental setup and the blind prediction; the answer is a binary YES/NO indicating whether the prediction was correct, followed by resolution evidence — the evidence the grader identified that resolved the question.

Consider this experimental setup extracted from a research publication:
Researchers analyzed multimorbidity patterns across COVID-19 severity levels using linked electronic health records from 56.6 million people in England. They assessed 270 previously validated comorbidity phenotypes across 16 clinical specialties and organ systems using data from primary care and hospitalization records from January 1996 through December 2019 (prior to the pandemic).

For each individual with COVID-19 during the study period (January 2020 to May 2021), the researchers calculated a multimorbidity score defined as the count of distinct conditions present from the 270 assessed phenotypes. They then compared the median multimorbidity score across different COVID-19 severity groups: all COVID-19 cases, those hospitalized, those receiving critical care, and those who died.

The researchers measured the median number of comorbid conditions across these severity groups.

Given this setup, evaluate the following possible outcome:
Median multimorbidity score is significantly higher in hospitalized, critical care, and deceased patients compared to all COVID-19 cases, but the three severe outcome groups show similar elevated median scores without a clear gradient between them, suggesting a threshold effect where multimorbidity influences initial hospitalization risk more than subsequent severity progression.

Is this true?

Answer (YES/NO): NO